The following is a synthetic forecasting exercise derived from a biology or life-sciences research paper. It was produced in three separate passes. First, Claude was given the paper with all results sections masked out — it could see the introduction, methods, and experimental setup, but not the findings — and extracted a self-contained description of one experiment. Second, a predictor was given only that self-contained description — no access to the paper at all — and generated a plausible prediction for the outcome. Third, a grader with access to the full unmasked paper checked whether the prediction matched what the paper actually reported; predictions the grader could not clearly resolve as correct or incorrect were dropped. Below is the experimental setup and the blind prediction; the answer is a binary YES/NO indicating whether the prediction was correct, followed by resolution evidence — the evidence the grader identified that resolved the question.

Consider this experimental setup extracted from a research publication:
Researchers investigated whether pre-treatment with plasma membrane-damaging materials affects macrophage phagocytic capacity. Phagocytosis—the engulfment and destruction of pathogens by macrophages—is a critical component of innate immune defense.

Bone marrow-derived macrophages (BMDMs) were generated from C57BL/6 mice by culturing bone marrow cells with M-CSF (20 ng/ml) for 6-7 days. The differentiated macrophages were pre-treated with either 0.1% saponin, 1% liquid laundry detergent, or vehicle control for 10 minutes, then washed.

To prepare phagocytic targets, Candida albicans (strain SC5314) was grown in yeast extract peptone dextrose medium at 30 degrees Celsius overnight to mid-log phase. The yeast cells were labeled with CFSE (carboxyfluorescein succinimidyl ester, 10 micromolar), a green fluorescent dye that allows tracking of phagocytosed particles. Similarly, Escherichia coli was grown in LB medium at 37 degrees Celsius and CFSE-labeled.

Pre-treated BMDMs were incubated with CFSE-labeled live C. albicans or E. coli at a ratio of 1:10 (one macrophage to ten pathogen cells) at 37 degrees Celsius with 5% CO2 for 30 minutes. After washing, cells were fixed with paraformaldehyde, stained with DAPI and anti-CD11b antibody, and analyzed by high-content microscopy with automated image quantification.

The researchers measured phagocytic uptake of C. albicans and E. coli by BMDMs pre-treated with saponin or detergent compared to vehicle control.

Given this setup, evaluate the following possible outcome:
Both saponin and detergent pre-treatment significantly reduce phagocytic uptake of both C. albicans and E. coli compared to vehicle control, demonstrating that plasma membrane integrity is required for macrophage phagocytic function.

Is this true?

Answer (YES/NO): NO